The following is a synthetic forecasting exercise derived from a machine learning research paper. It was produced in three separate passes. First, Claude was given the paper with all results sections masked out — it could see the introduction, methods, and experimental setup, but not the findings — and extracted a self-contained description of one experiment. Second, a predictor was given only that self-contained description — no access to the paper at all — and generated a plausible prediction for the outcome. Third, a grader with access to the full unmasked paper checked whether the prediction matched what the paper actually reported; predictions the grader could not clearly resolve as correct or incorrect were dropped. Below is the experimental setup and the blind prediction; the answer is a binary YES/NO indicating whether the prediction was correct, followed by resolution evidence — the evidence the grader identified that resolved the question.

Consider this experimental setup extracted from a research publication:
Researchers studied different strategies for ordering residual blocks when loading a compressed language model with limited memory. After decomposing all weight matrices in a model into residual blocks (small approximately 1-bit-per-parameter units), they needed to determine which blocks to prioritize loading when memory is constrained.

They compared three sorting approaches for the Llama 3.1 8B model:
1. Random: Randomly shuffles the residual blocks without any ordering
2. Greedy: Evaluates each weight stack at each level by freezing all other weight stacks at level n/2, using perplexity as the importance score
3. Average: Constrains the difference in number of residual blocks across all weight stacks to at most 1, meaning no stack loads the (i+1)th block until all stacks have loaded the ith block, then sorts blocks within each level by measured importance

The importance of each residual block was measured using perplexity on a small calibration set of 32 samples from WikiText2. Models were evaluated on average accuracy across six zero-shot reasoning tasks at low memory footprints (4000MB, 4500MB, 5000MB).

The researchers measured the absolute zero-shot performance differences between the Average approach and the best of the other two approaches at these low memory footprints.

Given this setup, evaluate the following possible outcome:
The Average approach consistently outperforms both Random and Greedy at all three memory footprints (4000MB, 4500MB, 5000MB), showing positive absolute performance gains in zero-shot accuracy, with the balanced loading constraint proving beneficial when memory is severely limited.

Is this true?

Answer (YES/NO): YES